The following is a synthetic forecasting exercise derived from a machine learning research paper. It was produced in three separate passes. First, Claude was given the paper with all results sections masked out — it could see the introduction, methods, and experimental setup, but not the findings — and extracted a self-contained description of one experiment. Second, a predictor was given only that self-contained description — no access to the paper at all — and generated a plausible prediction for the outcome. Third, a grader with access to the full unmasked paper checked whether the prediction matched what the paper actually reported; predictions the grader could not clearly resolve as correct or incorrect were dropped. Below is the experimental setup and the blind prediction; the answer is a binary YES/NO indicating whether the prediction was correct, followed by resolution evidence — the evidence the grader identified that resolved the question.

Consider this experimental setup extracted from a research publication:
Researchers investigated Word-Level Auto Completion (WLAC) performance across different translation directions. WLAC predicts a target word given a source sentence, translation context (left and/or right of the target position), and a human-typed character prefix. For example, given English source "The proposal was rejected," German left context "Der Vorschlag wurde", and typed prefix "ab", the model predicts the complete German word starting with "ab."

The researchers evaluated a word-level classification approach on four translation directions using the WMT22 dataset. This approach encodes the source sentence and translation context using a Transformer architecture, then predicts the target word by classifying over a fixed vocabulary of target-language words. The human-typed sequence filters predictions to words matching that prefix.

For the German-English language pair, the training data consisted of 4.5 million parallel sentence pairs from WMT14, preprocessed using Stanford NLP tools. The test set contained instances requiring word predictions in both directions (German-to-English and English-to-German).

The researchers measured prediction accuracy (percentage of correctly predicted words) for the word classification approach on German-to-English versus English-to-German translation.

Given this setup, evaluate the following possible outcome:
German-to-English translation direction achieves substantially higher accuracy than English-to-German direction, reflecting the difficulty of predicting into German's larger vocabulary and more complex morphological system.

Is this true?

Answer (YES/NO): YES